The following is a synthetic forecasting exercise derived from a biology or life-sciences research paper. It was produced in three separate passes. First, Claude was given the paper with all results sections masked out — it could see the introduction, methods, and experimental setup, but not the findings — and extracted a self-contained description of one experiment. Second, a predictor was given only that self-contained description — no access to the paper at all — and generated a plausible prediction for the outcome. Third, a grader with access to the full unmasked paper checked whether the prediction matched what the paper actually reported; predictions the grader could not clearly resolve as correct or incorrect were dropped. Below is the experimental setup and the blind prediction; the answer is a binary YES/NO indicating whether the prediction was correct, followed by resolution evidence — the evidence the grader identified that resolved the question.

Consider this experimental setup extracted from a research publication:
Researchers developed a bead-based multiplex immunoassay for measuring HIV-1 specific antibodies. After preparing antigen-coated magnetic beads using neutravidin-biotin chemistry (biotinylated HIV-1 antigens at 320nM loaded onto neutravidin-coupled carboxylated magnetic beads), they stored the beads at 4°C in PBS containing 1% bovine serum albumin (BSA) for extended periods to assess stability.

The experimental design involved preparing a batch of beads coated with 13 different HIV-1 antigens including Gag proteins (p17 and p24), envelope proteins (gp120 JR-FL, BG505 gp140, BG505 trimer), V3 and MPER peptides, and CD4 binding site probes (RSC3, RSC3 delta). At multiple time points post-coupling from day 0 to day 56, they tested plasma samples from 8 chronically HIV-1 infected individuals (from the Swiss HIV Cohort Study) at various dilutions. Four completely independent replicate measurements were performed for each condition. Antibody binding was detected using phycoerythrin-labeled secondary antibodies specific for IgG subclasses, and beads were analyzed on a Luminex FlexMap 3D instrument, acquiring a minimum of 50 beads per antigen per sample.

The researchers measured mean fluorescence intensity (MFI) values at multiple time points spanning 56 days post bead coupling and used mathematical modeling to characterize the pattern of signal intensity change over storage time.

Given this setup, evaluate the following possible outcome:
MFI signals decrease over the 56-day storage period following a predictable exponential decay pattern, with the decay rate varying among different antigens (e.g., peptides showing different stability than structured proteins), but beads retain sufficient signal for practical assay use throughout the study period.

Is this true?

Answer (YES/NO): YES